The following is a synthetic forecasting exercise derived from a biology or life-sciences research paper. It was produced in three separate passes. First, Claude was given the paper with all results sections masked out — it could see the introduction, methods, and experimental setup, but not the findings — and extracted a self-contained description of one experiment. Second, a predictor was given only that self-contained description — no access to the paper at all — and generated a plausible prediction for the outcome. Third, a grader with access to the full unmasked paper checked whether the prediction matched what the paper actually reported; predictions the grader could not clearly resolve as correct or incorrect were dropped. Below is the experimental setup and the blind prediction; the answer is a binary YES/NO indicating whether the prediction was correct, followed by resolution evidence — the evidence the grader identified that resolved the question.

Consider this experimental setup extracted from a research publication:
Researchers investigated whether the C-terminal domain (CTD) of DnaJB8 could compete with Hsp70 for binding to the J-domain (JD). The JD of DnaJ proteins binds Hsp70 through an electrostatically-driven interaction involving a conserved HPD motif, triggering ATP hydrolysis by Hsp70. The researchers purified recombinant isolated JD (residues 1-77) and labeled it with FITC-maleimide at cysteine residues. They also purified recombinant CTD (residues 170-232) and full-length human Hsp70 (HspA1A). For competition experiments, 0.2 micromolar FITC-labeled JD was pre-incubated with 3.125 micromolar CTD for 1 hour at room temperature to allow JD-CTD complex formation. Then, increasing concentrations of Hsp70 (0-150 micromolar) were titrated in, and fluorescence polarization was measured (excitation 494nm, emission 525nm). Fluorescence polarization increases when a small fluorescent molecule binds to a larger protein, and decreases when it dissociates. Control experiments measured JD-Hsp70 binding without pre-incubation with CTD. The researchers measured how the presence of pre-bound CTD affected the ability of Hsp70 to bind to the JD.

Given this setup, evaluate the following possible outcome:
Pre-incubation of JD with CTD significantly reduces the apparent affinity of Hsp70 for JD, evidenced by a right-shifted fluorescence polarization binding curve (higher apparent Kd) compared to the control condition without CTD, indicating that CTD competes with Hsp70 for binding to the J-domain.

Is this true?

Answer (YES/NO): YES